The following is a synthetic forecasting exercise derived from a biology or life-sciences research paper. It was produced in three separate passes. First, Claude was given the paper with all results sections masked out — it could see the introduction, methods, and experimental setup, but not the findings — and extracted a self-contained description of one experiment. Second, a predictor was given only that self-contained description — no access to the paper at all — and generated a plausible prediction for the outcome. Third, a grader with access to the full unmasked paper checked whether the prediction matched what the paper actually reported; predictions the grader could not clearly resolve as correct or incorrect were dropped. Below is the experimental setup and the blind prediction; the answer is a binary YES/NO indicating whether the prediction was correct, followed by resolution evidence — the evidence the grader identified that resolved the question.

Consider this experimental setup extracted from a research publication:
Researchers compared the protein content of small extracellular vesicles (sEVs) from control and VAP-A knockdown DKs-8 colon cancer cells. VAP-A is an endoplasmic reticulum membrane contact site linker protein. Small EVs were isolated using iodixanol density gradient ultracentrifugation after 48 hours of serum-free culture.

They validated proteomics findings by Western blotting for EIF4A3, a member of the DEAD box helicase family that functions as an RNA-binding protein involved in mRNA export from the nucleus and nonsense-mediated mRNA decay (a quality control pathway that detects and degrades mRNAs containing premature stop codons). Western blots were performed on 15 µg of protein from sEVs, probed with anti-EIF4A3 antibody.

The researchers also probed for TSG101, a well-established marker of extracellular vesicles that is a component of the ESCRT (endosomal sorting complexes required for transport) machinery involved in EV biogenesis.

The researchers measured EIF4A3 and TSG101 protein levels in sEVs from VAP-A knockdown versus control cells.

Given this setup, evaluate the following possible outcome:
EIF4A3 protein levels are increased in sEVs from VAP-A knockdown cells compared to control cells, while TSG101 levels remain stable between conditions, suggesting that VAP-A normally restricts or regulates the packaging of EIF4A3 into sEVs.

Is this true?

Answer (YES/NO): NO